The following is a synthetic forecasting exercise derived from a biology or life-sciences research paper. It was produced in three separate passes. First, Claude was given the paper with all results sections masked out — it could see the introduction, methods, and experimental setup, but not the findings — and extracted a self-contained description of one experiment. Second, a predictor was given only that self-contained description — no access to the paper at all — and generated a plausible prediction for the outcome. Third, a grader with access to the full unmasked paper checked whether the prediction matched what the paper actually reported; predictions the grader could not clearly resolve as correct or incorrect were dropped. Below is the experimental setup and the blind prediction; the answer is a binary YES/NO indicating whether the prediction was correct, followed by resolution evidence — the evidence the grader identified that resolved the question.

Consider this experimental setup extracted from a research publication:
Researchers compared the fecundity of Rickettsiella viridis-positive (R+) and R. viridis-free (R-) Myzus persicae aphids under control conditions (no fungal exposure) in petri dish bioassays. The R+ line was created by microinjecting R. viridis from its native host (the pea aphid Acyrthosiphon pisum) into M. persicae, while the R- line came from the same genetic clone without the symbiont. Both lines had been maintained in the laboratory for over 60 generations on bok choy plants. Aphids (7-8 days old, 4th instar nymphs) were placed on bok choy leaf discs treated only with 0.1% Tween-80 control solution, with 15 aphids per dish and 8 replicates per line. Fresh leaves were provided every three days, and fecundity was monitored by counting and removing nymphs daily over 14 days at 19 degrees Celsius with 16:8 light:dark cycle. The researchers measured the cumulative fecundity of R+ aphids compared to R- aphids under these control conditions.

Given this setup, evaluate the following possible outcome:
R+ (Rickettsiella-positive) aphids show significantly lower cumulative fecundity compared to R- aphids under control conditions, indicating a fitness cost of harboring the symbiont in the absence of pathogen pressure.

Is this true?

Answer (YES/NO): YES